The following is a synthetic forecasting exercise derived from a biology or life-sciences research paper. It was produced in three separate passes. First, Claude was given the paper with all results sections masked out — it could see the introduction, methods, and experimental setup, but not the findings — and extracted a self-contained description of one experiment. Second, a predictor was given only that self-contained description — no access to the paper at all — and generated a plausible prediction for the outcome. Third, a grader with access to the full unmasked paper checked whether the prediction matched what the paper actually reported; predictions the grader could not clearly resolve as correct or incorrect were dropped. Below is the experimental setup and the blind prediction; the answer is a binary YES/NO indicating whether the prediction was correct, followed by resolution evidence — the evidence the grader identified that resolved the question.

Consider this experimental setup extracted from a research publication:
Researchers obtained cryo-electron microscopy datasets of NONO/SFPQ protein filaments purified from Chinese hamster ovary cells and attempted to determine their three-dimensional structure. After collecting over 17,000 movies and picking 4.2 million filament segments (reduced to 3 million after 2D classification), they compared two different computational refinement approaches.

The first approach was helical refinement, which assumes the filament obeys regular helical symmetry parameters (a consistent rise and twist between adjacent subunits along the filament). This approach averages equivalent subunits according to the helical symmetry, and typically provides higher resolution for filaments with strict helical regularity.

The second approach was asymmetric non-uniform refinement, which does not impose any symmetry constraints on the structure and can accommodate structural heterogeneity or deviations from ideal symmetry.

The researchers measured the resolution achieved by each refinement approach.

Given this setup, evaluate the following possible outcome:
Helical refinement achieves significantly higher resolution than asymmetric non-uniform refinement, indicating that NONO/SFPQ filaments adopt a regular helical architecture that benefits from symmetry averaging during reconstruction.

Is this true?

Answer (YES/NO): NO